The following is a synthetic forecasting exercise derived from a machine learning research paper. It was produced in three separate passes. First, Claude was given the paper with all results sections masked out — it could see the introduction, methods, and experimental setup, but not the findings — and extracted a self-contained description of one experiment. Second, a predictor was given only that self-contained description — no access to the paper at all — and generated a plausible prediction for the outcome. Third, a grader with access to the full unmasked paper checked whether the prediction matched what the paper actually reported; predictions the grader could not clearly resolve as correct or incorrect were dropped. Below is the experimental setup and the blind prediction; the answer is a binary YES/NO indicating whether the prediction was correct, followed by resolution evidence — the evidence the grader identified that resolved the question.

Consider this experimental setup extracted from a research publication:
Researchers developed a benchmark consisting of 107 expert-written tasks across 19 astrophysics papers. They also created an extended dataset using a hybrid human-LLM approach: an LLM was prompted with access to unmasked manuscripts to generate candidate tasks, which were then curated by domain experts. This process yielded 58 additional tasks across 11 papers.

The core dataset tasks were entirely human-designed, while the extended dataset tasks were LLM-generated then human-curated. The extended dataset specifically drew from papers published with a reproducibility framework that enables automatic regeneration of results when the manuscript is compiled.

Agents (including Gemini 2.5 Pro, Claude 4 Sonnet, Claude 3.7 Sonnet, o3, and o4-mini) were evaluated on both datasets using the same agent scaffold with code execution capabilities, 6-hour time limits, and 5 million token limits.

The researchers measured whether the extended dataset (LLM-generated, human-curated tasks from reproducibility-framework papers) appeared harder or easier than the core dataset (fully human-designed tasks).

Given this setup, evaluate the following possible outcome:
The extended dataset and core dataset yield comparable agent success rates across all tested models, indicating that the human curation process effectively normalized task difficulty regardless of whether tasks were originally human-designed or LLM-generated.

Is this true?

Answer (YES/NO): NO